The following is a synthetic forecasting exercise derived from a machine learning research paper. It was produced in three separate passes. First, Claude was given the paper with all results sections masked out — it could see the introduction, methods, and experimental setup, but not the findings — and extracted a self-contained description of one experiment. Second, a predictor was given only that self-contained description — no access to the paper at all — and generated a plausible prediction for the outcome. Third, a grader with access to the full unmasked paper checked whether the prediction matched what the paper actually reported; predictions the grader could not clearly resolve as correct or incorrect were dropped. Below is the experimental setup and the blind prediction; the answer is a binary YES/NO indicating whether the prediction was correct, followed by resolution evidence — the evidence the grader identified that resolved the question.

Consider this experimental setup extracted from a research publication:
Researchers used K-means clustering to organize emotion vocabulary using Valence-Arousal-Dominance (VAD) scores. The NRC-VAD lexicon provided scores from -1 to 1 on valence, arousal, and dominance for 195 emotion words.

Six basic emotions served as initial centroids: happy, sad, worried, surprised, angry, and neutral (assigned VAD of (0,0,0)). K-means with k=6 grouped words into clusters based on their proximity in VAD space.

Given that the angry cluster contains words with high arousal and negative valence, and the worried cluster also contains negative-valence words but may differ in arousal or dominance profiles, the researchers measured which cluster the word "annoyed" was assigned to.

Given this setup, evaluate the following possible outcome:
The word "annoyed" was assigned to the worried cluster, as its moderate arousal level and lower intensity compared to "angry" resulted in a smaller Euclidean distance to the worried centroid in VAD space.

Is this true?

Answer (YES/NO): YES